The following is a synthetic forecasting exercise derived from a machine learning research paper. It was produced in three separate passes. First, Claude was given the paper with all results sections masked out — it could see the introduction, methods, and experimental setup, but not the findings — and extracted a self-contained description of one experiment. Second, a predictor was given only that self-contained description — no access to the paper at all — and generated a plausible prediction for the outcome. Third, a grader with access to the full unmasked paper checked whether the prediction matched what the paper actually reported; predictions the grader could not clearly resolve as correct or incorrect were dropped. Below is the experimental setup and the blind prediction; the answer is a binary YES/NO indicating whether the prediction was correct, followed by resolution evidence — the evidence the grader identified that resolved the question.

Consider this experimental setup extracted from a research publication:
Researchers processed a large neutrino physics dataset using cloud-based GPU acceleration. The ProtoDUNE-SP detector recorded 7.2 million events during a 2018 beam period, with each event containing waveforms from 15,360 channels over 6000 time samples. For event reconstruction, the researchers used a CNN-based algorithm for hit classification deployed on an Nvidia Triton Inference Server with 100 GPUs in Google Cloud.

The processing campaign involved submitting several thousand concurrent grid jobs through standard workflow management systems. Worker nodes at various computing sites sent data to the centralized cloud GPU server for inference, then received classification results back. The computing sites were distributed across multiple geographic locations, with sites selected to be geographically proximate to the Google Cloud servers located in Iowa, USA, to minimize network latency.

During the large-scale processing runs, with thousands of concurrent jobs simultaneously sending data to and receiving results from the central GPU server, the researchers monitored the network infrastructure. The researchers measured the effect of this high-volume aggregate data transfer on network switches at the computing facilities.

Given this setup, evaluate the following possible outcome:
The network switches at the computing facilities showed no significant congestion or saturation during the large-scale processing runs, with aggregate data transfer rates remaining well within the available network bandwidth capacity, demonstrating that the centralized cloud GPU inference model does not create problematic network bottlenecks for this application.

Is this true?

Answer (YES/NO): NO